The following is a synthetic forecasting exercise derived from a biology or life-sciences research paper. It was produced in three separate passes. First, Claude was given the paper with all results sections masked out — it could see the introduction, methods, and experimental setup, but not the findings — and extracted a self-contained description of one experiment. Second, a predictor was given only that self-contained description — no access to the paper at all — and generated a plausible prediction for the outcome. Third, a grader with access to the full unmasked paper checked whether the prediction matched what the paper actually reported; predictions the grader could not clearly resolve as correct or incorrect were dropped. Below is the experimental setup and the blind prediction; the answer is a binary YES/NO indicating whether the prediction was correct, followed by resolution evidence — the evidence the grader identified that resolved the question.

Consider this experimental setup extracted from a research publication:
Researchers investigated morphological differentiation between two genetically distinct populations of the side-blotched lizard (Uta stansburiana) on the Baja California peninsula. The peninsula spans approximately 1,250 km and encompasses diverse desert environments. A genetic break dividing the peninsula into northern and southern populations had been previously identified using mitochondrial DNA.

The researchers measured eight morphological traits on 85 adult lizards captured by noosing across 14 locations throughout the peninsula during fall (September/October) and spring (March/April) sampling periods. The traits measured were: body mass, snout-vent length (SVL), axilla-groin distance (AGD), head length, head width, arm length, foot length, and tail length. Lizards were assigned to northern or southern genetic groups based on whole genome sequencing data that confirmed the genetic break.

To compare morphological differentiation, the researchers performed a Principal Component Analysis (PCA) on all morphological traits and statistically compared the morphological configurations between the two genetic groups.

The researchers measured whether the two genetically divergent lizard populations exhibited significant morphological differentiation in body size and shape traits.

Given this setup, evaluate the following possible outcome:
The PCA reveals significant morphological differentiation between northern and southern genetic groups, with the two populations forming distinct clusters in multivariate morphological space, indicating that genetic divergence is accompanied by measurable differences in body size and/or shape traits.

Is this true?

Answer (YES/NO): NO